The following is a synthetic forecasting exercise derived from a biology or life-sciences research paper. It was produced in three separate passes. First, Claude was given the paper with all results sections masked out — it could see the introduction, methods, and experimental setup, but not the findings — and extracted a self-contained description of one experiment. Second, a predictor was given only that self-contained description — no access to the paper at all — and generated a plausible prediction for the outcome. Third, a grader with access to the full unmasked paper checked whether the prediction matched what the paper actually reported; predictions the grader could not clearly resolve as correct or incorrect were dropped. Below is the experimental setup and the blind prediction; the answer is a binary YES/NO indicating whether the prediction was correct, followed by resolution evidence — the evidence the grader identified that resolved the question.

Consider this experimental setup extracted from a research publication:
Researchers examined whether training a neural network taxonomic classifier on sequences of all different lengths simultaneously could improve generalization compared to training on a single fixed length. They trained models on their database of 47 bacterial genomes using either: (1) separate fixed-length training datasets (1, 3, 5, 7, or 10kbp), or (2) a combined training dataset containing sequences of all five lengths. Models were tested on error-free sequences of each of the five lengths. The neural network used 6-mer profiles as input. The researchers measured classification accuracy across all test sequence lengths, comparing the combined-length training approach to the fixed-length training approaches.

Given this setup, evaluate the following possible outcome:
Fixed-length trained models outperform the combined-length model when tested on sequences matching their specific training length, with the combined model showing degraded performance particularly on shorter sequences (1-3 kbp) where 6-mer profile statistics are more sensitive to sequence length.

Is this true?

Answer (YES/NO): NO